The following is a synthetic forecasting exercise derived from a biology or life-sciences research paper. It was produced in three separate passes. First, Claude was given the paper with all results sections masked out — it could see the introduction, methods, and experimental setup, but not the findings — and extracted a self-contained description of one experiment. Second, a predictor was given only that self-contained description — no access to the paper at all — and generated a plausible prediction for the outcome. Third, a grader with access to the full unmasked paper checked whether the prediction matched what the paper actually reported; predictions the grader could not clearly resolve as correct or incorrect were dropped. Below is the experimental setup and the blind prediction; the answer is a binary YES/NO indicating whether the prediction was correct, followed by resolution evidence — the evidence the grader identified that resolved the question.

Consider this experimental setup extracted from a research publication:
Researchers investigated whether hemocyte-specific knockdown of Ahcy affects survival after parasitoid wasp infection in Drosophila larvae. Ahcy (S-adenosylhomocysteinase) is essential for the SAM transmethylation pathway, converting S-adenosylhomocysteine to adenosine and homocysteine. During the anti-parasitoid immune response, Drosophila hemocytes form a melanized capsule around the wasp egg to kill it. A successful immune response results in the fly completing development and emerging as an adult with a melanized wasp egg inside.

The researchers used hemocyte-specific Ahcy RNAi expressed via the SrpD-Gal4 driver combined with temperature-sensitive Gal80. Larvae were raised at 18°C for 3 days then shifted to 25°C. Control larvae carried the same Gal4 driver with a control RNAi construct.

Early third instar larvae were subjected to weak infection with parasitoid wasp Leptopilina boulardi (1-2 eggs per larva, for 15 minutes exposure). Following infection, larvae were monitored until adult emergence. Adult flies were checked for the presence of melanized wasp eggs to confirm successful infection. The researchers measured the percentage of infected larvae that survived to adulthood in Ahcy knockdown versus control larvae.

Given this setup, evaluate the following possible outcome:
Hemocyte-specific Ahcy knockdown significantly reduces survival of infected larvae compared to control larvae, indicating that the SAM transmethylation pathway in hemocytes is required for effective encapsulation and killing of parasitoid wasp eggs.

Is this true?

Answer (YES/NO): YES